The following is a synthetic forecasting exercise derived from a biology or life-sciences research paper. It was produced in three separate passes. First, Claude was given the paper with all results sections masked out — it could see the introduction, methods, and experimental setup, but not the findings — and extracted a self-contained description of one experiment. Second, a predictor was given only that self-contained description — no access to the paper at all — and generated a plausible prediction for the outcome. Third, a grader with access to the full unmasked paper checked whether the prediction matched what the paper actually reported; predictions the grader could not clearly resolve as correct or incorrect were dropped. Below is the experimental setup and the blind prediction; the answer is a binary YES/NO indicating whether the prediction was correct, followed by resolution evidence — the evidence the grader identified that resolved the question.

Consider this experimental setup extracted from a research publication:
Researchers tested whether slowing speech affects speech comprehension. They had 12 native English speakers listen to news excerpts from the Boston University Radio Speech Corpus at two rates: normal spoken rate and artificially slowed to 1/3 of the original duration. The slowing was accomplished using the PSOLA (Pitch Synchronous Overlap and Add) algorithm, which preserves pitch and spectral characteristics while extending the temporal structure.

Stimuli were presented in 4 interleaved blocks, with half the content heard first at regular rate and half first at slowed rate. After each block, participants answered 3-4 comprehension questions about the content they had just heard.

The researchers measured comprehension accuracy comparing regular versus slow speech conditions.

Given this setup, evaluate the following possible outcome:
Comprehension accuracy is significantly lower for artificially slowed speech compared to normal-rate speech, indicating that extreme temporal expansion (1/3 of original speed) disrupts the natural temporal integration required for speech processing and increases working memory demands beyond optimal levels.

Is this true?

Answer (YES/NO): NO